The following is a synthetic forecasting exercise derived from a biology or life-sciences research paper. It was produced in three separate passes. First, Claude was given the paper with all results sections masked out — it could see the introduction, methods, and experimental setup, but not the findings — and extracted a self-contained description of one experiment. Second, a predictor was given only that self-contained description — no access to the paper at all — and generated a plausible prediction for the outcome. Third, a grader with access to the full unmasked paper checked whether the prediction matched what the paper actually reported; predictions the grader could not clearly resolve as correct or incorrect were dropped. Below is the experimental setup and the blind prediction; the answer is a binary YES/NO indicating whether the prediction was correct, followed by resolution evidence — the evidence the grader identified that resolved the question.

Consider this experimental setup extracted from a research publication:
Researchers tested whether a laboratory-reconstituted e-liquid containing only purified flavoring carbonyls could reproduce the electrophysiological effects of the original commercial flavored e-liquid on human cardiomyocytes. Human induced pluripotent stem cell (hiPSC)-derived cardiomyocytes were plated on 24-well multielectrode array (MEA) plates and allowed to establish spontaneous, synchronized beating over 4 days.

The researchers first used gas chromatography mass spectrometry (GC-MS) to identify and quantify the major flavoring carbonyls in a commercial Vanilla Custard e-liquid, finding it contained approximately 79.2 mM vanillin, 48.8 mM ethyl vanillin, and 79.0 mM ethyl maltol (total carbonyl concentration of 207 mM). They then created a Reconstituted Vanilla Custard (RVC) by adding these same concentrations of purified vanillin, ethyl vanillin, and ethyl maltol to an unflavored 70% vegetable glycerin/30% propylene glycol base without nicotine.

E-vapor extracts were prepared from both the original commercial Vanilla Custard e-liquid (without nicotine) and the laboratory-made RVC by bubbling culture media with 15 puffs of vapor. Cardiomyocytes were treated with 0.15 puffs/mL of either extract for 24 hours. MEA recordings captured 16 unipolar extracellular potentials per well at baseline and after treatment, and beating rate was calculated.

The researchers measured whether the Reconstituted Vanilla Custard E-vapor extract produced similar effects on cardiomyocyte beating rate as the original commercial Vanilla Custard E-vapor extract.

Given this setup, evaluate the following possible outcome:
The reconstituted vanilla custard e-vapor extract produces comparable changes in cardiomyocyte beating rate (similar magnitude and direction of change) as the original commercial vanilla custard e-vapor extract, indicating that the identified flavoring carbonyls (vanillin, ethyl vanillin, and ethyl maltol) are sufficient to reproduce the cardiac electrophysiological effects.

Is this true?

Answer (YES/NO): YES